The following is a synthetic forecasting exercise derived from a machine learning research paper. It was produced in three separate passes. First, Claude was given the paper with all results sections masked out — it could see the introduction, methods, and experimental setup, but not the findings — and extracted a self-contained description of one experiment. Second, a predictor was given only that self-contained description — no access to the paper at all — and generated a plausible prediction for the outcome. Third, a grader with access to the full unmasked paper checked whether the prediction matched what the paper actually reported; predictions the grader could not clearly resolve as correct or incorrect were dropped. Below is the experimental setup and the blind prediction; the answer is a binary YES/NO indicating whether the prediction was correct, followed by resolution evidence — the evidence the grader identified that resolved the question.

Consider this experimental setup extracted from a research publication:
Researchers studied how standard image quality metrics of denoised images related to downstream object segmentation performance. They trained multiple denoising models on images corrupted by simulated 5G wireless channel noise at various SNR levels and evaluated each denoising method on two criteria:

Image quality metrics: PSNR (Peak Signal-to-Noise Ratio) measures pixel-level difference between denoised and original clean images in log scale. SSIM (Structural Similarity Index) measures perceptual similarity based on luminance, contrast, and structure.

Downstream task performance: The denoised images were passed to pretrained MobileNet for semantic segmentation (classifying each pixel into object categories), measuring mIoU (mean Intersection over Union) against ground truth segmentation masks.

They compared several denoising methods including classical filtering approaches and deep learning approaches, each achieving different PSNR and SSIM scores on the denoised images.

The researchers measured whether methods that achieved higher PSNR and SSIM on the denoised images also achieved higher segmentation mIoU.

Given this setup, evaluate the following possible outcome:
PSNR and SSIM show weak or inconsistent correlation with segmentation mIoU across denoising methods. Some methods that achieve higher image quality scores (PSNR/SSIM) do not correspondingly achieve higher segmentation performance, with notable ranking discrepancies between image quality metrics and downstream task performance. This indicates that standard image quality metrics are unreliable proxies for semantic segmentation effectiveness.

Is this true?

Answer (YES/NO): YES